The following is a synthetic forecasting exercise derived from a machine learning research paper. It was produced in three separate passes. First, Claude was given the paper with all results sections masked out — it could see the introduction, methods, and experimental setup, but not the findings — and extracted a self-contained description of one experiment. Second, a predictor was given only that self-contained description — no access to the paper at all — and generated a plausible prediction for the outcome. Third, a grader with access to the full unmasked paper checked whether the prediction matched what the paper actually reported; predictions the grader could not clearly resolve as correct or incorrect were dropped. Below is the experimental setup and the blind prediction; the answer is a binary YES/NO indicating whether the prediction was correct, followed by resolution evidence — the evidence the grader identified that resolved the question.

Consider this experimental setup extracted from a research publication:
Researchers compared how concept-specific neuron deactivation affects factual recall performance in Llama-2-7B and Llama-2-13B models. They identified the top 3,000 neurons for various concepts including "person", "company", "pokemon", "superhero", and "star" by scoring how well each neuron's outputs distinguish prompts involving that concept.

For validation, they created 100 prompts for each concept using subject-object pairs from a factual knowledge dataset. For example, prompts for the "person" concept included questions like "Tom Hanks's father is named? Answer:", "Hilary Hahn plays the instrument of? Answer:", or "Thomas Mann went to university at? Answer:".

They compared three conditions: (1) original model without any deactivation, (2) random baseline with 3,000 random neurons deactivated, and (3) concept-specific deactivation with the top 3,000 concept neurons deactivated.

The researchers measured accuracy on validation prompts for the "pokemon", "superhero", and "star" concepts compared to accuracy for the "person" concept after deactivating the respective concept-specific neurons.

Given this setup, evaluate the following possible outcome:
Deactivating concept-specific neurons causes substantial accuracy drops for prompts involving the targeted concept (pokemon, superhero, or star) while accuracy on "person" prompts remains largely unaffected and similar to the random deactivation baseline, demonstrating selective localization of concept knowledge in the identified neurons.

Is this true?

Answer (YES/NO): NO